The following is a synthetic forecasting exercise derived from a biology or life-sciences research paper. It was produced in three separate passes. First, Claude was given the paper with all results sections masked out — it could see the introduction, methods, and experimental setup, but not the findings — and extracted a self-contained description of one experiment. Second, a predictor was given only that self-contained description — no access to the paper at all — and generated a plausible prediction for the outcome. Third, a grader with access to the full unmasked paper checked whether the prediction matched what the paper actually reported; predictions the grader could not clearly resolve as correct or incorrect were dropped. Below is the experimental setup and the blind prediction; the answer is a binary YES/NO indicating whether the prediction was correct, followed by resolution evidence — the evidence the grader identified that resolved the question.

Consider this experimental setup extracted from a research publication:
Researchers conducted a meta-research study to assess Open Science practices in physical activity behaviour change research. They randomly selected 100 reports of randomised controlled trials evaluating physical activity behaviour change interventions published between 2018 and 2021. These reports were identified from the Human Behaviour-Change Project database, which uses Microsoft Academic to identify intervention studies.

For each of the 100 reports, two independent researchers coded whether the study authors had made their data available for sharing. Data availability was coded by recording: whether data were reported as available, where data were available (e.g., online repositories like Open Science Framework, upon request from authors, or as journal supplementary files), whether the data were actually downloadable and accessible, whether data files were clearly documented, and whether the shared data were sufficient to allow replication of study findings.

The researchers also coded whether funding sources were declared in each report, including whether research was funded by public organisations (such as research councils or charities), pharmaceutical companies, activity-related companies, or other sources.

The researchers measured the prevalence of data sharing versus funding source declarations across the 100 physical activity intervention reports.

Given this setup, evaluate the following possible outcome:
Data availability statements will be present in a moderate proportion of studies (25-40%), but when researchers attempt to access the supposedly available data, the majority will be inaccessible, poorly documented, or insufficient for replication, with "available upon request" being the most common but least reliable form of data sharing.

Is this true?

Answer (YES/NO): YES